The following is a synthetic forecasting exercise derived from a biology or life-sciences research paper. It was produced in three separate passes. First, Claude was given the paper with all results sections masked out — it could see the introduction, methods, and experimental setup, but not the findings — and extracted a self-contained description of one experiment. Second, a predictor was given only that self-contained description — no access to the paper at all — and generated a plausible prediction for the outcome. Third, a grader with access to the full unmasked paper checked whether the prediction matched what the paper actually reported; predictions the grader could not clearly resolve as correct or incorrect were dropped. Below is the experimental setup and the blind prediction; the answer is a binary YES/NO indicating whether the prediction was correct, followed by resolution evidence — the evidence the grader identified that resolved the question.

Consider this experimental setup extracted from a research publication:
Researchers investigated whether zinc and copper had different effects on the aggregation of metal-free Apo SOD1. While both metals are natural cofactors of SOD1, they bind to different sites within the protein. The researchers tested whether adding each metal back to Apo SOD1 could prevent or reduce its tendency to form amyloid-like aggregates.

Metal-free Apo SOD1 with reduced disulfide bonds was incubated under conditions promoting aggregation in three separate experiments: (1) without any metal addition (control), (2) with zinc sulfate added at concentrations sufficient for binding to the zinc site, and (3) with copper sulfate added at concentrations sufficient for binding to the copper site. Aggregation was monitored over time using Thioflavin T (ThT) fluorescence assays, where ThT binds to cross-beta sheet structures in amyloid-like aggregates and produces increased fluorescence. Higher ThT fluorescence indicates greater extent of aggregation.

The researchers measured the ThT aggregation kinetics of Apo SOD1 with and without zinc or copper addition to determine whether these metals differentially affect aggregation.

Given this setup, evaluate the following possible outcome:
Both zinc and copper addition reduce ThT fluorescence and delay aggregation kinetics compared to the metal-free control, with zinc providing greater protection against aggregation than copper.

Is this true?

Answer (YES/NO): NO